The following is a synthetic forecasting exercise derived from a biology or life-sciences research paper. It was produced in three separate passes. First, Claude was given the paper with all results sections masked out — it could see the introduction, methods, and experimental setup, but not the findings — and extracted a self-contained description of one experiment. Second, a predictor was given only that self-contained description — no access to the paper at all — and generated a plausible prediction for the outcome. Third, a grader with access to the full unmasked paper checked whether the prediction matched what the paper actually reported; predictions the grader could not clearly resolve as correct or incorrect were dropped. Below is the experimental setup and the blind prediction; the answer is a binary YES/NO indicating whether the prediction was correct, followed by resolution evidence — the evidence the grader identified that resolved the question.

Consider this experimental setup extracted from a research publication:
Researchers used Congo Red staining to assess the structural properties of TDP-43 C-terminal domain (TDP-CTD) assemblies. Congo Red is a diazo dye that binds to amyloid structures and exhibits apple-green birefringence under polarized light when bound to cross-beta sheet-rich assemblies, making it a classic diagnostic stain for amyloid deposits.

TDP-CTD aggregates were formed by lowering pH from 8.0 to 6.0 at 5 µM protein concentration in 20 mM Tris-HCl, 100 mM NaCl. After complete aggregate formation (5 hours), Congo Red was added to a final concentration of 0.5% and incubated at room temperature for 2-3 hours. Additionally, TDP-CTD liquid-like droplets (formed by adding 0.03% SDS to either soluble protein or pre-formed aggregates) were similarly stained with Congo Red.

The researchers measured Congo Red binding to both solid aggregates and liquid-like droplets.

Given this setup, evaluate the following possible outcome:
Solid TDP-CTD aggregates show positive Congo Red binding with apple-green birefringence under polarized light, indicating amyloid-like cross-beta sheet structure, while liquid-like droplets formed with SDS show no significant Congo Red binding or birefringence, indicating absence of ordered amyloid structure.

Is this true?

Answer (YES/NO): NO